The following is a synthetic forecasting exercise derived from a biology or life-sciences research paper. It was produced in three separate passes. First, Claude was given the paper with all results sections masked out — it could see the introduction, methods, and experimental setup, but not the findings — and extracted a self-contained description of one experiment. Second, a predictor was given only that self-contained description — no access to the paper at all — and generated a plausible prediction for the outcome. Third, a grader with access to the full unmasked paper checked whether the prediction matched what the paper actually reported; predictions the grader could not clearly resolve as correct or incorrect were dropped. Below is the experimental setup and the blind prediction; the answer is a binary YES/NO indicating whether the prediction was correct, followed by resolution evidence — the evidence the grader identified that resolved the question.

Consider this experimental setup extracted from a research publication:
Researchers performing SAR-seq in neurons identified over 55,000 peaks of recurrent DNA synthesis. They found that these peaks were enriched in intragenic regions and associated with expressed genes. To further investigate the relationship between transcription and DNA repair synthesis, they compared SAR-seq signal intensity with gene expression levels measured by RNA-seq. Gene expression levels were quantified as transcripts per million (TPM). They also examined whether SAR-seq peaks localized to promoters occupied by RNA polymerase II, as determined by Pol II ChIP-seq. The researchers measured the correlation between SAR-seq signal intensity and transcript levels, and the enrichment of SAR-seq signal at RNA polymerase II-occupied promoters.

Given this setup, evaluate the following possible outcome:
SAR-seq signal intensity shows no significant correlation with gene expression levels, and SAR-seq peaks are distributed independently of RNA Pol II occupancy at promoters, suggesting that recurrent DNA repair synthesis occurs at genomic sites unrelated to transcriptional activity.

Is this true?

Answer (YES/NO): NO